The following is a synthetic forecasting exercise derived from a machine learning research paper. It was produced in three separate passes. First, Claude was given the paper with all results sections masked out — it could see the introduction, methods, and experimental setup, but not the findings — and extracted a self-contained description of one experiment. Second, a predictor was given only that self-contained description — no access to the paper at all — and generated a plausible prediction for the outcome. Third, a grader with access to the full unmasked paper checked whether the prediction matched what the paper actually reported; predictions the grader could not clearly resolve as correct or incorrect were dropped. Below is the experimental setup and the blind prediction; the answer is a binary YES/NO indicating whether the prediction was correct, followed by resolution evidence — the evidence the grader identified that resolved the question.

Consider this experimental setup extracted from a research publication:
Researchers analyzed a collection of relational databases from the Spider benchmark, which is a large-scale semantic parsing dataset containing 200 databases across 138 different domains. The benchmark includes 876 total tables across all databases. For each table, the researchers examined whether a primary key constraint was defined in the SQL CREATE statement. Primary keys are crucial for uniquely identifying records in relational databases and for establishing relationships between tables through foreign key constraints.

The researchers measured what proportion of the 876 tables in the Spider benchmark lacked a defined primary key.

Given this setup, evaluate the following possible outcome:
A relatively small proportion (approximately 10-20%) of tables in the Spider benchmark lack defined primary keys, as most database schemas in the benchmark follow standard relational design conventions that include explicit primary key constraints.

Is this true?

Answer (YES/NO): YES